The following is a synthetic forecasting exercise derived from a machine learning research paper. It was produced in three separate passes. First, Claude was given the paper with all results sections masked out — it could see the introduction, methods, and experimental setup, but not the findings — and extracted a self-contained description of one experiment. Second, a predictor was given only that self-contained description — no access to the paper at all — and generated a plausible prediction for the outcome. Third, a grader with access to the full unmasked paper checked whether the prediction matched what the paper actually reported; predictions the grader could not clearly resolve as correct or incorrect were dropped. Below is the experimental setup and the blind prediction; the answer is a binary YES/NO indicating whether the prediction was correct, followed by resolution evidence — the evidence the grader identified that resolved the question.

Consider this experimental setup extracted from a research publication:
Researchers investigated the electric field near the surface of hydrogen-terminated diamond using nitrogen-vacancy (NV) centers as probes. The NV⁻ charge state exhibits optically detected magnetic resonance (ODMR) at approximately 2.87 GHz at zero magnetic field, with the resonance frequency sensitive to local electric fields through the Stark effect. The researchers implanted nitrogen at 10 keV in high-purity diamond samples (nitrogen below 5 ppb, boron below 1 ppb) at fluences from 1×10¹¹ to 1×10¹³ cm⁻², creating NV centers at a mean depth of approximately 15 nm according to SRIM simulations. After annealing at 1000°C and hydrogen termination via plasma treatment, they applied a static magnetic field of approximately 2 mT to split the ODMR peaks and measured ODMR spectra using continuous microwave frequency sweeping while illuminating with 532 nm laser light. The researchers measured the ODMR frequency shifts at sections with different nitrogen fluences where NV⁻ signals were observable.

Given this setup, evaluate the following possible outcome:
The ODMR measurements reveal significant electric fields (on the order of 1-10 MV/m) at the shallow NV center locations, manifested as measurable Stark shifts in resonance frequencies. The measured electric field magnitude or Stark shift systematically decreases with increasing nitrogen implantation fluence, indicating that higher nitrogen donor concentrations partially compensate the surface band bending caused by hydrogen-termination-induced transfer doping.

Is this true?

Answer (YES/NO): NO